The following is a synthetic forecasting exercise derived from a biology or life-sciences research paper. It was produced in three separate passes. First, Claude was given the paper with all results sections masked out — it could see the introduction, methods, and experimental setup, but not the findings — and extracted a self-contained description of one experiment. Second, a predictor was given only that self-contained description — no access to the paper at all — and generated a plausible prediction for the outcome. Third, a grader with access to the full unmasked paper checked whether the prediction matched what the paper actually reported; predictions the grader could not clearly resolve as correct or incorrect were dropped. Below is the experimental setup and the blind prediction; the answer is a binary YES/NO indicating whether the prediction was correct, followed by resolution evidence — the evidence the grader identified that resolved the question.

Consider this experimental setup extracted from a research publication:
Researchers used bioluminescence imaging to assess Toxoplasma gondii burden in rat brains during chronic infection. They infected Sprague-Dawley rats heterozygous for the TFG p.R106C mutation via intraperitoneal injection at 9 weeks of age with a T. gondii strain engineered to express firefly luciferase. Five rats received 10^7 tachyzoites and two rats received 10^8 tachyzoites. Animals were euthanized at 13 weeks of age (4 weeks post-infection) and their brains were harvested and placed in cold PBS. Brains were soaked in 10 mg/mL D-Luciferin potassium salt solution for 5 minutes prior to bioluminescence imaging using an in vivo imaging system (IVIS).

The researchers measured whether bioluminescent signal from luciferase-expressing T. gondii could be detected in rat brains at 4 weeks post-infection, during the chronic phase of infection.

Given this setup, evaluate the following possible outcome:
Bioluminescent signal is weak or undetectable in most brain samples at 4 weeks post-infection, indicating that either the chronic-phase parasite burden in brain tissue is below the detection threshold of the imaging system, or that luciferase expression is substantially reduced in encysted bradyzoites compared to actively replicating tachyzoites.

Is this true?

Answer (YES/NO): YES